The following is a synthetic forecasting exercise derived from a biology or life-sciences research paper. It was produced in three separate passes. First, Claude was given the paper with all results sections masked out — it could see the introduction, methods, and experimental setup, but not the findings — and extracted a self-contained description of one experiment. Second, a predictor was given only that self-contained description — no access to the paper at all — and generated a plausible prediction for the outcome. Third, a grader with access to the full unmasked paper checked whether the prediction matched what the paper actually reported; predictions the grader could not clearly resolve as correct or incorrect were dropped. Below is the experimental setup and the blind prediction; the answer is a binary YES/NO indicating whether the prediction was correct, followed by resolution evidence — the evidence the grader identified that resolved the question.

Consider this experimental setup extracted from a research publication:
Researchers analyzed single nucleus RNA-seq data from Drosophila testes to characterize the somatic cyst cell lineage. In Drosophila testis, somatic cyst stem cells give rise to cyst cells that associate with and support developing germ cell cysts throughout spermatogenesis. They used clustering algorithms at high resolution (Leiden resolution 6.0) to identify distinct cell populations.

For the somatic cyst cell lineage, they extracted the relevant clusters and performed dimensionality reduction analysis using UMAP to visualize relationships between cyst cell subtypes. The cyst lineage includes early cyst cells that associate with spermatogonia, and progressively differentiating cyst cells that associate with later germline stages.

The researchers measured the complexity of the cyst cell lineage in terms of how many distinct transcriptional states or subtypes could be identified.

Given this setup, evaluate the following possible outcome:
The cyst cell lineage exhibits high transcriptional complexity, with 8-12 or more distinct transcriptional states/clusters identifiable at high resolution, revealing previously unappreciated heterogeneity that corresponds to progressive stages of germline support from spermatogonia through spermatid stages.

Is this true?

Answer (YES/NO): YES